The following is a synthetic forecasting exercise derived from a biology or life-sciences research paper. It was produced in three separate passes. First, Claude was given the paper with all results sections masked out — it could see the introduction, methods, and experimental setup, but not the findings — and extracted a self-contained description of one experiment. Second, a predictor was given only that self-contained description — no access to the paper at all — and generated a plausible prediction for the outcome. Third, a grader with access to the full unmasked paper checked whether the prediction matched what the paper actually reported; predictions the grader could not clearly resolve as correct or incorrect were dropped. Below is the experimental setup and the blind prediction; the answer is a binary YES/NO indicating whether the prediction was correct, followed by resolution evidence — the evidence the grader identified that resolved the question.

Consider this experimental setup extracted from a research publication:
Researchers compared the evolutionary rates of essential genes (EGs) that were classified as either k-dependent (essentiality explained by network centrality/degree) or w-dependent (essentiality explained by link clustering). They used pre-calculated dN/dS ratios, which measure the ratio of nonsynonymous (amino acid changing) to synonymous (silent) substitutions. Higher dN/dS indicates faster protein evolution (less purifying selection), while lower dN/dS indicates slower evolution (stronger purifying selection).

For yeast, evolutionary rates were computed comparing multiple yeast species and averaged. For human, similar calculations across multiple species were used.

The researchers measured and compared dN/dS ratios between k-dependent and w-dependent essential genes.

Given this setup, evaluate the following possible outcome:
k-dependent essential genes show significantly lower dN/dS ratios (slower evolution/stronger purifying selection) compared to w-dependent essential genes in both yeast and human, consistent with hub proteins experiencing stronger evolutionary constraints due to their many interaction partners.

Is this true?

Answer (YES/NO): YES